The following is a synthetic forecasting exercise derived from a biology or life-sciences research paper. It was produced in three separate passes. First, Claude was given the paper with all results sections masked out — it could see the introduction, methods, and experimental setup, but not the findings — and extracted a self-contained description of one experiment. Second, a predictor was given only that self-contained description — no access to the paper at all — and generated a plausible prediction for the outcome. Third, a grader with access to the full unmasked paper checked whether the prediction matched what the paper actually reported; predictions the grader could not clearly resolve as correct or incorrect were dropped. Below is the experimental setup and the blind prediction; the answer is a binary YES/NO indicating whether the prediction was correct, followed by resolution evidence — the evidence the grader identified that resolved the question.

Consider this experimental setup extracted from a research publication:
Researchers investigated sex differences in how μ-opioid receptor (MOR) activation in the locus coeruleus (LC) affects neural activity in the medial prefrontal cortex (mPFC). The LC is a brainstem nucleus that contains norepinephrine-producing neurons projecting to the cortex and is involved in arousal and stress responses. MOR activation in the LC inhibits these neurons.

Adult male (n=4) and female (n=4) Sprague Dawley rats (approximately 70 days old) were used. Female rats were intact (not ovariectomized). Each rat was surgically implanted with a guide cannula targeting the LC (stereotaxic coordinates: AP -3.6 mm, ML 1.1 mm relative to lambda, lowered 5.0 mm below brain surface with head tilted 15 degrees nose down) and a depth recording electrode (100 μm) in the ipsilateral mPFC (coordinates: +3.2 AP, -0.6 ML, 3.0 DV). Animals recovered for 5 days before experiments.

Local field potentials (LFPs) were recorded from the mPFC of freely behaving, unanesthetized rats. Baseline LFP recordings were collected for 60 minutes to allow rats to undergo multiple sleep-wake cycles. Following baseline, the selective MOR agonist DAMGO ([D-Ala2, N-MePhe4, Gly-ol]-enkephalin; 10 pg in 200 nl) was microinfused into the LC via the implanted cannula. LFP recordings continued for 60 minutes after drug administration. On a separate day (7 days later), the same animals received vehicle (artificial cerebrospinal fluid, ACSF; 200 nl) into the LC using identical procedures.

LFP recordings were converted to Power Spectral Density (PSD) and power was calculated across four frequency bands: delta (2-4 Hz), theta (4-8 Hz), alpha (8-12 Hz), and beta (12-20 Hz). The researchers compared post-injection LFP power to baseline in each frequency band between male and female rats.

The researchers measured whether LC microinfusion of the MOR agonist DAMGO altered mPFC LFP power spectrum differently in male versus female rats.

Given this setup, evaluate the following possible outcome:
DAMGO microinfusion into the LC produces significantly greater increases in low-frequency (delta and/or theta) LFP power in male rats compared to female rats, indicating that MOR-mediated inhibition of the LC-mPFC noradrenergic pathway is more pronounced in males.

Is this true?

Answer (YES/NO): YES